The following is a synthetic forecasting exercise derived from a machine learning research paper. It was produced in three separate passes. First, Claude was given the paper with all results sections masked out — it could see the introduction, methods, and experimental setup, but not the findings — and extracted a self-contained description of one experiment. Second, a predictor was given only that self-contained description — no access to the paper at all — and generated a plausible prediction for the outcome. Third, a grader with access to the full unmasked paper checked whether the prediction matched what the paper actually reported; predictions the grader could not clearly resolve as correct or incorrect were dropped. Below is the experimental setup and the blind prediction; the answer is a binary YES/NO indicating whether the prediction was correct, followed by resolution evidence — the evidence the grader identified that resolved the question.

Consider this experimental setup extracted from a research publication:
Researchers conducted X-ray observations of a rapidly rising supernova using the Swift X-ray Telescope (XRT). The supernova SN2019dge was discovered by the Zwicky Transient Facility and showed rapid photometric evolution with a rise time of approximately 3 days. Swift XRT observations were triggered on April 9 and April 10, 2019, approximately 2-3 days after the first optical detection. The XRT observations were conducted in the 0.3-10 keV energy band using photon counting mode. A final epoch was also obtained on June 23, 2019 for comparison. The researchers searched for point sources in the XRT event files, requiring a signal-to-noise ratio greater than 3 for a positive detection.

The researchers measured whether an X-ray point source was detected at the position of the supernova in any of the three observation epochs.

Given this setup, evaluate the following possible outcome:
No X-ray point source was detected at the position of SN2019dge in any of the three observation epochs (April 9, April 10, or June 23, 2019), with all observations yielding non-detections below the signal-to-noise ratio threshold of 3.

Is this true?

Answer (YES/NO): YES